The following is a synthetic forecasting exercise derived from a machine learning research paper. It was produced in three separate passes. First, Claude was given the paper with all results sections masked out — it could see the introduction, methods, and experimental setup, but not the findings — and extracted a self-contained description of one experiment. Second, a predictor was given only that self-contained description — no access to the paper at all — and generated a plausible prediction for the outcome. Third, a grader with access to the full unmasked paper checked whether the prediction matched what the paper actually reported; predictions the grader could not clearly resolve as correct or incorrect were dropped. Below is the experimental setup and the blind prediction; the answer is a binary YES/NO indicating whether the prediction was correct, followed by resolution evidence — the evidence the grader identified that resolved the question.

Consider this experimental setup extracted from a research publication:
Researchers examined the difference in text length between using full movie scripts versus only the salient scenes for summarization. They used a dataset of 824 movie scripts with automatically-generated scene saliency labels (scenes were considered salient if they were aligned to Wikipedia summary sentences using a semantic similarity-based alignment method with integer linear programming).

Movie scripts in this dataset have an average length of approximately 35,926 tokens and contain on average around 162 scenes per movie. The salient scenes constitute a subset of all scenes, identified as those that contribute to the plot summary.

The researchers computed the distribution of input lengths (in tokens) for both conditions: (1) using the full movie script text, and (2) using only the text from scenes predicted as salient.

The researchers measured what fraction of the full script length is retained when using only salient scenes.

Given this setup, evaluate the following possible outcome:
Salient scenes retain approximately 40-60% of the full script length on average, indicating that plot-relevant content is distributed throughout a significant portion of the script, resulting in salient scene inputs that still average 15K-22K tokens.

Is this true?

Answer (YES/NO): YES